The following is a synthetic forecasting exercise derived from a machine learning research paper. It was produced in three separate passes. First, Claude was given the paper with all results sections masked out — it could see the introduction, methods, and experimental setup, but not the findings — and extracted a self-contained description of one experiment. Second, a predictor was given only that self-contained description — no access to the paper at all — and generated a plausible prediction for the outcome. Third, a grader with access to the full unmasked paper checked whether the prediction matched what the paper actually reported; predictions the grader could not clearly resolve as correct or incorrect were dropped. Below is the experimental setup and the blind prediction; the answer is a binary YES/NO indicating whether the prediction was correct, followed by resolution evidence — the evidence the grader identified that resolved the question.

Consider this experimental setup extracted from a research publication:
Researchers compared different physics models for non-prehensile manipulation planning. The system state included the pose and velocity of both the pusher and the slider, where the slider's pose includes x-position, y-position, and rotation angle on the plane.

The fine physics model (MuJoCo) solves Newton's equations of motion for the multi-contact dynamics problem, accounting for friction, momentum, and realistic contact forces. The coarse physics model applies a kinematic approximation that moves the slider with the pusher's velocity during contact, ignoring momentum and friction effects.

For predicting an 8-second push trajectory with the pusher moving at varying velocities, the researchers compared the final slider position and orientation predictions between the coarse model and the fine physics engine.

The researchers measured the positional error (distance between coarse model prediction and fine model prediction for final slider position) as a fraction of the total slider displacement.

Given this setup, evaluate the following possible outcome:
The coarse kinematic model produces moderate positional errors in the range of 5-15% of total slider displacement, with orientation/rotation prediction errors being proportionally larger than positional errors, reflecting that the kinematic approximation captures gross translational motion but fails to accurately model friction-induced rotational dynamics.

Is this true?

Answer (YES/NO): NO